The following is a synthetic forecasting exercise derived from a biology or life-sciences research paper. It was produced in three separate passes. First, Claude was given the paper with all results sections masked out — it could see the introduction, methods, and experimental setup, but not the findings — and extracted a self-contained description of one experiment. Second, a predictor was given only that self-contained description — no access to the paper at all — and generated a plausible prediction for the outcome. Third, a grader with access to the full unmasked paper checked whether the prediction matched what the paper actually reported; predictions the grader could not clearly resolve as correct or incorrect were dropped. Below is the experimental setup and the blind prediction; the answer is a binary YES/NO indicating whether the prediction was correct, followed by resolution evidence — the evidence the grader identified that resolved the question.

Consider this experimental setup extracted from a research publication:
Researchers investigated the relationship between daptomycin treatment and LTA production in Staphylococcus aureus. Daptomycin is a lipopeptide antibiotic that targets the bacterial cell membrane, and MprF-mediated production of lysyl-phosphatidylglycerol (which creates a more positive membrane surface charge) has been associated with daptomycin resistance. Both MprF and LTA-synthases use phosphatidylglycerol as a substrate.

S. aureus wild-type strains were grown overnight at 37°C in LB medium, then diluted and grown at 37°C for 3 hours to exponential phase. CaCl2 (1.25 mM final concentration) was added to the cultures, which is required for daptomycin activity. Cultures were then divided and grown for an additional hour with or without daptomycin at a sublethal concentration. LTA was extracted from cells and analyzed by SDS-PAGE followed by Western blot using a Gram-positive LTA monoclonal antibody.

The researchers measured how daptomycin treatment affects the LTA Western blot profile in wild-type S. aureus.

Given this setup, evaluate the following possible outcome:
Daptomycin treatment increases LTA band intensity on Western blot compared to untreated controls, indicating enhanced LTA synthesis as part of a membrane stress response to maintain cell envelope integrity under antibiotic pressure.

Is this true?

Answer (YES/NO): YES